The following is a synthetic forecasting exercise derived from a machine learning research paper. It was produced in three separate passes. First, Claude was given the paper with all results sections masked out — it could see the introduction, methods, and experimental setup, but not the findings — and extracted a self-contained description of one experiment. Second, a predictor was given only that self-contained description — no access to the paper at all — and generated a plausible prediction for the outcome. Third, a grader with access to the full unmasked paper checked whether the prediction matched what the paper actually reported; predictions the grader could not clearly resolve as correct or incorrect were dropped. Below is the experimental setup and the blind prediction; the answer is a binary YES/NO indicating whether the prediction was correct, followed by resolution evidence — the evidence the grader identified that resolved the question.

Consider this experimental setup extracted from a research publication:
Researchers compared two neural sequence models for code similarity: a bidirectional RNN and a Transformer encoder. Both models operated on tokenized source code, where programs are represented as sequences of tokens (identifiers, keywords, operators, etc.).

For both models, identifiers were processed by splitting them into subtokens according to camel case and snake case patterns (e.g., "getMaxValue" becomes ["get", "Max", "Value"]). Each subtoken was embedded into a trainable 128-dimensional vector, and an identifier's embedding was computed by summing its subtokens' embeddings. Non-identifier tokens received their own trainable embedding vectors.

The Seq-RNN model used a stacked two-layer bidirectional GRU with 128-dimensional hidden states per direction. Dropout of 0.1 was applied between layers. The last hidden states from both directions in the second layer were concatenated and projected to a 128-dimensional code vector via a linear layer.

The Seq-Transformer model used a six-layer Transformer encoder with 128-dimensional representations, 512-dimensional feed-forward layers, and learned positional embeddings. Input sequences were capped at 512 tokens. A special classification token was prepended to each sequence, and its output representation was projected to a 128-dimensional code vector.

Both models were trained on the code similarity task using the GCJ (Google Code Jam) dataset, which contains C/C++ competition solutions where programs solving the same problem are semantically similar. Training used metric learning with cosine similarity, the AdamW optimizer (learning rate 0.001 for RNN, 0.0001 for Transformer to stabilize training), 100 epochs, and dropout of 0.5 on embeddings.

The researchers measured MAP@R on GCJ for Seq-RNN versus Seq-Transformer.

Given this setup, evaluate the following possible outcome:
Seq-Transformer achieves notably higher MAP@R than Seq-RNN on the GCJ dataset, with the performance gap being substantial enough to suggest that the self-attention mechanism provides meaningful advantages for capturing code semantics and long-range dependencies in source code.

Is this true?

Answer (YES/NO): NO